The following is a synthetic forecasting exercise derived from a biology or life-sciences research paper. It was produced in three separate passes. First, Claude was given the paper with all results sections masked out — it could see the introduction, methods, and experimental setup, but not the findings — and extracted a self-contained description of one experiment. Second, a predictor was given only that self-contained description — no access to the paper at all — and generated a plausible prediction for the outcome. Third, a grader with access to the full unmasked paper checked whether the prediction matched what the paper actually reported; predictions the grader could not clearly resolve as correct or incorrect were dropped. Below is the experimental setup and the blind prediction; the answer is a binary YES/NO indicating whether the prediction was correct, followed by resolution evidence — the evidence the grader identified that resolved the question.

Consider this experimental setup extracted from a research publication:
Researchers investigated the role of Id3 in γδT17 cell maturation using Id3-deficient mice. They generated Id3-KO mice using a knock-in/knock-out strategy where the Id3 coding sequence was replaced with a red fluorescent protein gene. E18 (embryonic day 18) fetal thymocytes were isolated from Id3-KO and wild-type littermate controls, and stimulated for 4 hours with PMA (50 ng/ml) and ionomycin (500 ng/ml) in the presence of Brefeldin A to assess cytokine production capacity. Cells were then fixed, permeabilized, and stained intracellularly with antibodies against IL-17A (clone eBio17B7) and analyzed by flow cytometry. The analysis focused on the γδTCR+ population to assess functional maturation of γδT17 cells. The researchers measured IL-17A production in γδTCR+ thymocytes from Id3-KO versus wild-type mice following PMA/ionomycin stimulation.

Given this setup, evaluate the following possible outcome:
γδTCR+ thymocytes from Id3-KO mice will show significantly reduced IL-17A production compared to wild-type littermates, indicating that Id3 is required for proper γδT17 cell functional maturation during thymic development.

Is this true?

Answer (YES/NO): YES